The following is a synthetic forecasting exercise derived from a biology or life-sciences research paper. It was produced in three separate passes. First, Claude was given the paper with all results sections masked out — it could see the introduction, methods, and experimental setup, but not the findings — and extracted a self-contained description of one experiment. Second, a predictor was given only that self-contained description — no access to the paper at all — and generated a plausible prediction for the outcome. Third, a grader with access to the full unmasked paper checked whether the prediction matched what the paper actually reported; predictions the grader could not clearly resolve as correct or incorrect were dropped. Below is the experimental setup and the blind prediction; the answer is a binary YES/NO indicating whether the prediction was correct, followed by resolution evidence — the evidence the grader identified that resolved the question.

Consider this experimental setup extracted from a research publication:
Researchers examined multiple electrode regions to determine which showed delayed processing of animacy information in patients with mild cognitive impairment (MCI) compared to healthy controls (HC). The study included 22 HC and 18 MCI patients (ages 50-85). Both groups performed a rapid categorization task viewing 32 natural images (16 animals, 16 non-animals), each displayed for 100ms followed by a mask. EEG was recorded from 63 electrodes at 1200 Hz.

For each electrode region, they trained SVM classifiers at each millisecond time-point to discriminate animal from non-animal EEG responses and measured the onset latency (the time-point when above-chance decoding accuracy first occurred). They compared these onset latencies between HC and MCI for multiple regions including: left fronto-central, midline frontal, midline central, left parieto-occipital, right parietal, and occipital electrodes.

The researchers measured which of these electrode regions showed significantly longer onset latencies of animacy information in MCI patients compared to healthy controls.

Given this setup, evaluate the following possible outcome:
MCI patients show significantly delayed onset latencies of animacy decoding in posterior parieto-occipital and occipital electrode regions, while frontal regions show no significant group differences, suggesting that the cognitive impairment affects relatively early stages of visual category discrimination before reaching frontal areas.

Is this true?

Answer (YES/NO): NO